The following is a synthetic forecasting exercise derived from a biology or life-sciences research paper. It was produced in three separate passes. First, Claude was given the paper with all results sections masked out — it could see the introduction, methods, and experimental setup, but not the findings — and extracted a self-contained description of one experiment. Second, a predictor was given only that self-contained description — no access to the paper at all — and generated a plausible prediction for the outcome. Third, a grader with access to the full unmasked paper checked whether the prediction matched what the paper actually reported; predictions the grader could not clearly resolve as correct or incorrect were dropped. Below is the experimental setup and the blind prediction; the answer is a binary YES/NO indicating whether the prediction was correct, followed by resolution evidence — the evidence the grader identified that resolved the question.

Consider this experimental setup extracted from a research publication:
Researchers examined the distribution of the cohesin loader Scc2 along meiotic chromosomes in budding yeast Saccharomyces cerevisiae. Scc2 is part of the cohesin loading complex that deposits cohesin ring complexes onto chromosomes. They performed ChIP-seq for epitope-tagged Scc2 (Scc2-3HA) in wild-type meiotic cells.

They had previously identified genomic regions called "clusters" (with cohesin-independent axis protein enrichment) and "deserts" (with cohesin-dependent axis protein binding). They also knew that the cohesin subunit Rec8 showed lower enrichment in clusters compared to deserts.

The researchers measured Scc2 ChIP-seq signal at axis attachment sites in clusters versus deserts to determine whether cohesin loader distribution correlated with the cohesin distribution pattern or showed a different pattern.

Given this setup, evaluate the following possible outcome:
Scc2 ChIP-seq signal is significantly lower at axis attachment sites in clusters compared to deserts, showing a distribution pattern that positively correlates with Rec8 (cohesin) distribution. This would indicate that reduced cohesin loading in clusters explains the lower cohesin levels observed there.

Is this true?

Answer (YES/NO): YES